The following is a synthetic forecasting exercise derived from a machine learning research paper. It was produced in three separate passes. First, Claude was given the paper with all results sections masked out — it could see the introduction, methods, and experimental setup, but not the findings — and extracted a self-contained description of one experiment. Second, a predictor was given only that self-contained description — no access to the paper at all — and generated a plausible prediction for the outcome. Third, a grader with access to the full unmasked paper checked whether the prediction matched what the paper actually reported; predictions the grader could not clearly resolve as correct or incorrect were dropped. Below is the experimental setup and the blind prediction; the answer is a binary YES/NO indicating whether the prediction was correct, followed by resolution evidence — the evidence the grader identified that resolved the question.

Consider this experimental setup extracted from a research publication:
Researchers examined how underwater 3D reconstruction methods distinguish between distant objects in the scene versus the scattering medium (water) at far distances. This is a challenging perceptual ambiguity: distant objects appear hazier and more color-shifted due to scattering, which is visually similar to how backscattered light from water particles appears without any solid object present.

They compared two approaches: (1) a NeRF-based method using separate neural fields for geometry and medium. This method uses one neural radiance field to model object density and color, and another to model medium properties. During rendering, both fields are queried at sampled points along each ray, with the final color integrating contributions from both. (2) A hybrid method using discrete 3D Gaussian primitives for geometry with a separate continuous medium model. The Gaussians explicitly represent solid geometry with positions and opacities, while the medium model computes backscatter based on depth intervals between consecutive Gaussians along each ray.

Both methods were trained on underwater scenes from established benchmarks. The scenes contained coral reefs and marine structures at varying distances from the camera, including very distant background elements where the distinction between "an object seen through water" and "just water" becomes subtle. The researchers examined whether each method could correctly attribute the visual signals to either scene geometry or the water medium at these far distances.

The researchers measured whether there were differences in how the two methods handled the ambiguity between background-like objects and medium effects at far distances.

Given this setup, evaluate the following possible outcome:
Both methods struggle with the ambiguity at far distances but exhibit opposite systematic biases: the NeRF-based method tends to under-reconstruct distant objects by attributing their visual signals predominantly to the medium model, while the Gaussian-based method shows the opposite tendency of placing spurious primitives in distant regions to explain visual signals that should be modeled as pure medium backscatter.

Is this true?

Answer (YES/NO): NO